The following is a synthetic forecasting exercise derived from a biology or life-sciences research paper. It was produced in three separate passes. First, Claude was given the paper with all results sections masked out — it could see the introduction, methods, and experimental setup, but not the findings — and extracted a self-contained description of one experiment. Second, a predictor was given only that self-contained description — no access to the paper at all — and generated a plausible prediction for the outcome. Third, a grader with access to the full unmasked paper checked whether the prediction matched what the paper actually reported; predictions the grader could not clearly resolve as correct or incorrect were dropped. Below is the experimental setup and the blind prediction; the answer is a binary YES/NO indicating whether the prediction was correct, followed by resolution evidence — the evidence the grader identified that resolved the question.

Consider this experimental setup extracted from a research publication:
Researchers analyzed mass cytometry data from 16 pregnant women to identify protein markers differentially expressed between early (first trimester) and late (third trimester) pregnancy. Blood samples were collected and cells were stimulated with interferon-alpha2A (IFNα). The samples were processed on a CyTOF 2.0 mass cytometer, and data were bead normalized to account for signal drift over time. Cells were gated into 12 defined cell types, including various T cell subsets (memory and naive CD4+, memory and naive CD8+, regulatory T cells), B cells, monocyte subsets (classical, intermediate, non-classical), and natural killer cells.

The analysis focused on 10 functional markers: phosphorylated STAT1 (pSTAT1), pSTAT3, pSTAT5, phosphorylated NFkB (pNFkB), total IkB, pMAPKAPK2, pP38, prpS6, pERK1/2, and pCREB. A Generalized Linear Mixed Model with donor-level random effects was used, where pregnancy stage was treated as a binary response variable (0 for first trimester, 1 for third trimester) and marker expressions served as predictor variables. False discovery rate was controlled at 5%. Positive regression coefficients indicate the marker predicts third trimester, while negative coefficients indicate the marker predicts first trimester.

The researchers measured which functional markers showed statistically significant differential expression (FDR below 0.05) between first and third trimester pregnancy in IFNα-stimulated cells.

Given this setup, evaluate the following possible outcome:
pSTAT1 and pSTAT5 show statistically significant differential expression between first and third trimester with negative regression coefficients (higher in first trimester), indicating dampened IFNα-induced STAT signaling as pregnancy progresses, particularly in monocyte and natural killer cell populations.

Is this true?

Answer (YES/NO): NO